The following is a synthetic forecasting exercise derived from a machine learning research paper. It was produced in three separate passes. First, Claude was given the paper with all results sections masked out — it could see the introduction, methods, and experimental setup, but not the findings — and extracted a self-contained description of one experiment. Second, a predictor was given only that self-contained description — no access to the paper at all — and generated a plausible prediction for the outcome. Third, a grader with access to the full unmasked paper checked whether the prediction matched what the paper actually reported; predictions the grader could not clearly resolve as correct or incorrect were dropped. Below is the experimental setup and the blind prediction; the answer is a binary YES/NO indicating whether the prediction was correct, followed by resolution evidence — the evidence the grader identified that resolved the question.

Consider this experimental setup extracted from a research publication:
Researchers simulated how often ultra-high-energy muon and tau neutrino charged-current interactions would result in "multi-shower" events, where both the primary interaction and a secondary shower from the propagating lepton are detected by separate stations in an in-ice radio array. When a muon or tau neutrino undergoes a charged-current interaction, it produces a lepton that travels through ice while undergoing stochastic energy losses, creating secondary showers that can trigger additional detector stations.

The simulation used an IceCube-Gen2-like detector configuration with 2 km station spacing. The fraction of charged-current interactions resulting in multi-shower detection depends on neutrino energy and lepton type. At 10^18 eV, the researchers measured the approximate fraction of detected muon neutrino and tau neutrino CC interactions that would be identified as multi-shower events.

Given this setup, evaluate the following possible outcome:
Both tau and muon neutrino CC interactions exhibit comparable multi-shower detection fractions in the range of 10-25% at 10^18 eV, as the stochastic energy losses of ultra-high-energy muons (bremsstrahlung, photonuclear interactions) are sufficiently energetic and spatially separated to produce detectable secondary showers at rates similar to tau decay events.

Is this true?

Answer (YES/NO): NO